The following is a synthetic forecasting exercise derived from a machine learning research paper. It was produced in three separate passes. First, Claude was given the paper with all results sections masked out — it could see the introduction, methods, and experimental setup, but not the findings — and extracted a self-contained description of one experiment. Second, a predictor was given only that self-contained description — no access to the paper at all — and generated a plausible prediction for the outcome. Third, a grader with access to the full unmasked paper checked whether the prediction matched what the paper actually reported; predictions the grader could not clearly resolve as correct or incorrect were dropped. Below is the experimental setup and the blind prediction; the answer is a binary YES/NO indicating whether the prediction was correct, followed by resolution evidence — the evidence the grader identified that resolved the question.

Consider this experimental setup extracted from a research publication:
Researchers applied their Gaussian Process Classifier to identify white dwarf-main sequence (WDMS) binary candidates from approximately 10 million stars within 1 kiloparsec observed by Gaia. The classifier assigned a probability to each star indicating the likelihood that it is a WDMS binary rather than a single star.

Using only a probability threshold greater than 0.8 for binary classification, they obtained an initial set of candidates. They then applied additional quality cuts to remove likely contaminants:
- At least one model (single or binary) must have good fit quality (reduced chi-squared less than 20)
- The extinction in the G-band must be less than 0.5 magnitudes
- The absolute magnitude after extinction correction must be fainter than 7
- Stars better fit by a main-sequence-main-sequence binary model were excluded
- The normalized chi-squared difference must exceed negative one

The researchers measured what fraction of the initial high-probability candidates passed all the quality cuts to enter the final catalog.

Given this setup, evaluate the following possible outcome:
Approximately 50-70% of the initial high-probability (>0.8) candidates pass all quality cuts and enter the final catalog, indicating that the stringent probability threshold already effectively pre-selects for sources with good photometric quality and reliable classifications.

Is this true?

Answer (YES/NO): NO